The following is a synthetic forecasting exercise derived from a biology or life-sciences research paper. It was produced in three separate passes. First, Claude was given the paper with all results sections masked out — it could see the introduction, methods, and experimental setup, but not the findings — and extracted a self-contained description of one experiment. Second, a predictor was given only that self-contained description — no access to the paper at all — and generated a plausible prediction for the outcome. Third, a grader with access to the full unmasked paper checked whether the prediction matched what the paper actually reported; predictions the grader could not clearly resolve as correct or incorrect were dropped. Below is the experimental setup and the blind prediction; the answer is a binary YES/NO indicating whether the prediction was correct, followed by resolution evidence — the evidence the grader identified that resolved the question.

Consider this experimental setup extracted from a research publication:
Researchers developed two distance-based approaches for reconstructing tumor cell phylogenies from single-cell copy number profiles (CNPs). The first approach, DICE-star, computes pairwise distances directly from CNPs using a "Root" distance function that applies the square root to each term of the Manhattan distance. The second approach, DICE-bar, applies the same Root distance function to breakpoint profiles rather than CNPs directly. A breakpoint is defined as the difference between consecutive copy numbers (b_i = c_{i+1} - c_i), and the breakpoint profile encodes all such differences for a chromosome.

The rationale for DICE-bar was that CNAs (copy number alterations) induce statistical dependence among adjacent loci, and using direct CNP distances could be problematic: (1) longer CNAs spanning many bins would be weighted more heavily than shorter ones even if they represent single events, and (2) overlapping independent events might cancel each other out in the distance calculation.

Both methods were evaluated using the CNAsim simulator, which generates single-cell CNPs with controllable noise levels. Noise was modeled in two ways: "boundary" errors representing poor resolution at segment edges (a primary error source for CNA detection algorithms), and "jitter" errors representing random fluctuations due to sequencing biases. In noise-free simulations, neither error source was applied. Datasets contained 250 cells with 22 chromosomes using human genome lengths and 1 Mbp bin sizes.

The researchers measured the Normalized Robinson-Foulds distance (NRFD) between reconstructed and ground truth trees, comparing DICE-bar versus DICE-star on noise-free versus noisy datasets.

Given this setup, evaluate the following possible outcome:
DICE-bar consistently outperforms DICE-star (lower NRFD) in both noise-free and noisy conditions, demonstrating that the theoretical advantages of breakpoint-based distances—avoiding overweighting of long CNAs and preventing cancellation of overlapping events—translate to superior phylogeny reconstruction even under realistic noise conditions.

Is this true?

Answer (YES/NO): NO